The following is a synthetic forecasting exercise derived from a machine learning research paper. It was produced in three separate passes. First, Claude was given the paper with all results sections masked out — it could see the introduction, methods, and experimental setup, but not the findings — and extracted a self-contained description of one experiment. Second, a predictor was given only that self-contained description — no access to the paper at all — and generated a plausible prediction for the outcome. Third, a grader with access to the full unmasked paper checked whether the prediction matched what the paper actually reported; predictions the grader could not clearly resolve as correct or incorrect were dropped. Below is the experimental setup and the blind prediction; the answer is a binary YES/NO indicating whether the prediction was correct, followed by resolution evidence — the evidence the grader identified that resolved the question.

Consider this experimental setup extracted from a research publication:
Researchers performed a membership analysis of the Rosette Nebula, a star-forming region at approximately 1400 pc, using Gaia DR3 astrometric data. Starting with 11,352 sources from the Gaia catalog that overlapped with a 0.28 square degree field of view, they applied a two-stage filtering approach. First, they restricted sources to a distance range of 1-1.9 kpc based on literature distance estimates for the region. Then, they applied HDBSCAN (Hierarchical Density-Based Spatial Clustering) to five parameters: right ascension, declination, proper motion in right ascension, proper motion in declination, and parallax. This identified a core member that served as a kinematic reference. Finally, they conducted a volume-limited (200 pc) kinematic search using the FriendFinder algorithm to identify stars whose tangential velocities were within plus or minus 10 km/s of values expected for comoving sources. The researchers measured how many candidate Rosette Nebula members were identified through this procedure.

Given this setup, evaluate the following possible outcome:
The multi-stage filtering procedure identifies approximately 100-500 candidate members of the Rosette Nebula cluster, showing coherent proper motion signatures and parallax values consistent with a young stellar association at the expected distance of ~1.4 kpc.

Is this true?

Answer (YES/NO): NO